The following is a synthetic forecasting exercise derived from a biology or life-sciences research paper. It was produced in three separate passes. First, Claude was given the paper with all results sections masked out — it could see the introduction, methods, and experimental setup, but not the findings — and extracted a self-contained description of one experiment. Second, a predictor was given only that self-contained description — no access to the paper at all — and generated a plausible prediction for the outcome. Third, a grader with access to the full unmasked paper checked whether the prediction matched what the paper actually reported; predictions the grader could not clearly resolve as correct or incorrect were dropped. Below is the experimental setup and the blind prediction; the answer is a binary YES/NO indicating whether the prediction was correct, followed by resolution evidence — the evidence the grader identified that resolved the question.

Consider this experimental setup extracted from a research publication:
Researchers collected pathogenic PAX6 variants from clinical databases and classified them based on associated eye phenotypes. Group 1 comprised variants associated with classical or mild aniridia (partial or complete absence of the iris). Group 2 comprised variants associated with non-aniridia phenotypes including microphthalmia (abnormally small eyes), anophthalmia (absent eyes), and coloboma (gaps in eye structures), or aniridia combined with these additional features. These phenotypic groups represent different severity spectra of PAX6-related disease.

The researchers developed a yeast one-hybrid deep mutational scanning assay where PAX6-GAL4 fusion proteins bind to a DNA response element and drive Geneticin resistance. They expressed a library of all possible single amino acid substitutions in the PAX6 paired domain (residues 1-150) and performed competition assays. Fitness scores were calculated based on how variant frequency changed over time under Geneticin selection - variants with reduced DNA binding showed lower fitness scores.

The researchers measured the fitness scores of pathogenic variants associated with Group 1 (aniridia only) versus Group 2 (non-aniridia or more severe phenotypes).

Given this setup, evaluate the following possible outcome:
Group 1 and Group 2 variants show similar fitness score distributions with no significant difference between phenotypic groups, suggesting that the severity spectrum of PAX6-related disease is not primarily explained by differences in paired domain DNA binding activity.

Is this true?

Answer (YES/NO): NO